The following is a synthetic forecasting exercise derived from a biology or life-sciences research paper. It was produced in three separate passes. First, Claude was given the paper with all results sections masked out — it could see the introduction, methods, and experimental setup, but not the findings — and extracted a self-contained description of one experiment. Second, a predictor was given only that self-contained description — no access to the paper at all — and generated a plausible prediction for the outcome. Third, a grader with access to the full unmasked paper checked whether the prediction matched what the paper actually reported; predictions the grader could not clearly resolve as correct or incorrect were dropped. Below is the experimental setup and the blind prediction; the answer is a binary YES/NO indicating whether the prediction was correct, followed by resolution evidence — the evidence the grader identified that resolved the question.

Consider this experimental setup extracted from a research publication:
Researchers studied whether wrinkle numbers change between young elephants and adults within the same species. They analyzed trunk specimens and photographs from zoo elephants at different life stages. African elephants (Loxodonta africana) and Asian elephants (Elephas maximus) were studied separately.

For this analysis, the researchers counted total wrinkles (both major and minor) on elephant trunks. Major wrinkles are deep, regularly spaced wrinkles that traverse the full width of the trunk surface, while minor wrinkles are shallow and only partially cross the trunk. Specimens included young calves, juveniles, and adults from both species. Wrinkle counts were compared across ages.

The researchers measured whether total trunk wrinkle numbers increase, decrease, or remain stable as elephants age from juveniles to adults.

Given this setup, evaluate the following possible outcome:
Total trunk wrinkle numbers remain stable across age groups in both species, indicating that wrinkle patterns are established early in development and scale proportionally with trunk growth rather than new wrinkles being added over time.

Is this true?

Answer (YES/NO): NO